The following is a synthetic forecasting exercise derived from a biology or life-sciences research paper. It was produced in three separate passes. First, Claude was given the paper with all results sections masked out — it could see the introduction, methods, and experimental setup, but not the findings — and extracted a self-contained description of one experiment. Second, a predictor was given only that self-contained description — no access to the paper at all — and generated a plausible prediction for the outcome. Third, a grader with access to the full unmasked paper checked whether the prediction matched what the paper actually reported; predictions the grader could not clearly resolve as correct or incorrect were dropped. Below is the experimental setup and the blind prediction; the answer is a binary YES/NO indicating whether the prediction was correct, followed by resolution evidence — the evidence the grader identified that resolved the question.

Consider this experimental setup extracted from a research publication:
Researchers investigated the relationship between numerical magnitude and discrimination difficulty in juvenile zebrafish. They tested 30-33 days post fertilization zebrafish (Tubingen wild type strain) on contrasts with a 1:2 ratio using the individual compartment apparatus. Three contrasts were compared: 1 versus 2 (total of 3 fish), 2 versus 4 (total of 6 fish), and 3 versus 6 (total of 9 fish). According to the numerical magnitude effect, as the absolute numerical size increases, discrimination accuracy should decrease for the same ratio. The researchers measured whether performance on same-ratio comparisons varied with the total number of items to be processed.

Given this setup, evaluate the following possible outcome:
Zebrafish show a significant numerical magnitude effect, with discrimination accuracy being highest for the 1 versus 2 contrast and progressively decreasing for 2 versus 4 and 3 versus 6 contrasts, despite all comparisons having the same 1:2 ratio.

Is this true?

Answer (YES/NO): NO